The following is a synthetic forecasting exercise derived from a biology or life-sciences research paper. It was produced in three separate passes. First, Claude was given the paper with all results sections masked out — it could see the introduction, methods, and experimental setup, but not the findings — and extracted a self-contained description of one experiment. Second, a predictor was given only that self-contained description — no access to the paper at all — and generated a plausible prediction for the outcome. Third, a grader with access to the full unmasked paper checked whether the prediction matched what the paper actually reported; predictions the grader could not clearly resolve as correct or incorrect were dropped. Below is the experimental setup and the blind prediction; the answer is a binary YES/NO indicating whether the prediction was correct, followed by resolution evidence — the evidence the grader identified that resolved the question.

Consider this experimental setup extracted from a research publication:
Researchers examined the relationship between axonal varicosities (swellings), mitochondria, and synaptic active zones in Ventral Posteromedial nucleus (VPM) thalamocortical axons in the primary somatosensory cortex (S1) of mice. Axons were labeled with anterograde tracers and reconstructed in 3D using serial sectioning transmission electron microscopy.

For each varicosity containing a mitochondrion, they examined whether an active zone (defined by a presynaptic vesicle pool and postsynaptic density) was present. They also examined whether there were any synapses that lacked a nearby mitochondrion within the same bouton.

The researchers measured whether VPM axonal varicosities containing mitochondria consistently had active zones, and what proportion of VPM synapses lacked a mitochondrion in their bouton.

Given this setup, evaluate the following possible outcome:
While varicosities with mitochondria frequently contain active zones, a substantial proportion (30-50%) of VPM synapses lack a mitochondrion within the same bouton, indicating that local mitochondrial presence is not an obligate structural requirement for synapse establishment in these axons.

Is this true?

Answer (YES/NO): NO